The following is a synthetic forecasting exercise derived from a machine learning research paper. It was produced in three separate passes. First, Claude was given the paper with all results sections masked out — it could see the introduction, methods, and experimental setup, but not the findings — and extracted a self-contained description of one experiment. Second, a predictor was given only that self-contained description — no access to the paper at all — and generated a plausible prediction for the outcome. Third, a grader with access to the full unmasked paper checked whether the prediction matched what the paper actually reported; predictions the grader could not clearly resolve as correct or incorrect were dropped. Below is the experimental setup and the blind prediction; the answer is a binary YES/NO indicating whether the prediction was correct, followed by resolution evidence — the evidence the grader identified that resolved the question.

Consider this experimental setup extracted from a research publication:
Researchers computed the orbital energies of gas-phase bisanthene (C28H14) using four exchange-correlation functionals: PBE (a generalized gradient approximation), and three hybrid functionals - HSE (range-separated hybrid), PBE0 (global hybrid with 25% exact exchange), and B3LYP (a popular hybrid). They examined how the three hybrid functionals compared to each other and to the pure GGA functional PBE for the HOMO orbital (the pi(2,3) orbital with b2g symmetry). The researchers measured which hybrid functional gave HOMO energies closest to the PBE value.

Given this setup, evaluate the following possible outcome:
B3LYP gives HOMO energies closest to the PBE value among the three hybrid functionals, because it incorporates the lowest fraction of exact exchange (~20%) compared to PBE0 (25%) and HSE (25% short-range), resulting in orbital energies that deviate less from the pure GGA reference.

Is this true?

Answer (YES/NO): NO